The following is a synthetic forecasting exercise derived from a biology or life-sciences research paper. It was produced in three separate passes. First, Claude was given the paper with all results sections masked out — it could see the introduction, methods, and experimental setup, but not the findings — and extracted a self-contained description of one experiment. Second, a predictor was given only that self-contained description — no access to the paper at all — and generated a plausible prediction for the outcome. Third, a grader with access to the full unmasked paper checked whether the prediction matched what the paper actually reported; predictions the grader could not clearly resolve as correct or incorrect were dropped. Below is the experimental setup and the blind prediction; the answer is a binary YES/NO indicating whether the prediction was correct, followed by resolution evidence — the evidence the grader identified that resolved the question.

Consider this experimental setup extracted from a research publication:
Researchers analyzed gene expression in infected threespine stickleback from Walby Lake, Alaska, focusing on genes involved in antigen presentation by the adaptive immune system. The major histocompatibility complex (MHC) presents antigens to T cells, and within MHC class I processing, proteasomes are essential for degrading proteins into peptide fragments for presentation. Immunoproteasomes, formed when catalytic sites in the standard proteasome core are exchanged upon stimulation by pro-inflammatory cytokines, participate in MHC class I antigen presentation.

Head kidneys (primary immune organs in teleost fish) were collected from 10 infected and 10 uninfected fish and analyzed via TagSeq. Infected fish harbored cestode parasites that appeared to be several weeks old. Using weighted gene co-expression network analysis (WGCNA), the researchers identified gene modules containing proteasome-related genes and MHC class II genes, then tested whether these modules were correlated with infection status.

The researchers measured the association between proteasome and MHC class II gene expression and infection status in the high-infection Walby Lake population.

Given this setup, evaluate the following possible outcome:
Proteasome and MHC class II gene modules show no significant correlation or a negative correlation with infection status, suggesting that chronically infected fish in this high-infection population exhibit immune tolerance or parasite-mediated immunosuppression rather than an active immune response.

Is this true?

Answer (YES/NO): YES